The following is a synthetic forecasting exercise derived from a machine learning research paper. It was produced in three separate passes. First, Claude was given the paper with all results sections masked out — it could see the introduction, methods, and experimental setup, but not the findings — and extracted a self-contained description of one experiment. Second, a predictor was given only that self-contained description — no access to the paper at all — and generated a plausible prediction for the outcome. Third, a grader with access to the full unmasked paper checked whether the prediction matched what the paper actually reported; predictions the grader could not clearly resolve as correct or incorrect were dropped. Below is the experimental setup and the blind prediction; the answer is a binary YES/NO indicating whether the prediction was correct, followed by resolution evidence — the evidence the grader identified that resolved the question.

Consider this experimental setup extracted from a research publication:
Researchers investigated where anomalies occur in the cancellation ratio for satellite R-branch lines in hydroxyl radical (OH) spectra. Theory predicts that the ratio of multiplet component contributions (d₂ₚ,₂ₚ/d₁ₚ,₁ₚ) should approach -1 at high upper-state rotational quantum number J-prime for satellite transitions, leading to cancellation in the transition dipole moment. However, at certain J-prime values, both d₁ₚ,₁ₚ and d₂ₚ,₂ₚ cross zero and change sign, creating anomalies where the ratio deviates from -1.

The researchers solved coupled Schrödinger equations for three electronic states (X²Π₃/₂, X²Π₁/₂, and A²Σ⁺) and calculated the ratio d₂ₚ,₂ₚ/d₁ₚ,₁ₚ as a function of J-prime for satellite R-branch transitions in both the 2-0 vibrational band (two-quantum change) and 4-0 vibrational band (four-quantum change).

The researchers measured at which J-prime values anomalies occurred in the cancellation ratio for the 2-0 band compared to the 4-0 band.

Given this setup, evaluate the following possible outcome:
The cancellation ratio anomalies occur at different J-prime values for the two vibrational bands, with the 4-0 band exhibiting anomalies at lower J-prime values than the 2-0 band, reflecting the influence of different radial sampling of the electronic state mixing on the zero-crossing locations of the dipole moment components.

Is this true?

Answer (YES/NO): YES